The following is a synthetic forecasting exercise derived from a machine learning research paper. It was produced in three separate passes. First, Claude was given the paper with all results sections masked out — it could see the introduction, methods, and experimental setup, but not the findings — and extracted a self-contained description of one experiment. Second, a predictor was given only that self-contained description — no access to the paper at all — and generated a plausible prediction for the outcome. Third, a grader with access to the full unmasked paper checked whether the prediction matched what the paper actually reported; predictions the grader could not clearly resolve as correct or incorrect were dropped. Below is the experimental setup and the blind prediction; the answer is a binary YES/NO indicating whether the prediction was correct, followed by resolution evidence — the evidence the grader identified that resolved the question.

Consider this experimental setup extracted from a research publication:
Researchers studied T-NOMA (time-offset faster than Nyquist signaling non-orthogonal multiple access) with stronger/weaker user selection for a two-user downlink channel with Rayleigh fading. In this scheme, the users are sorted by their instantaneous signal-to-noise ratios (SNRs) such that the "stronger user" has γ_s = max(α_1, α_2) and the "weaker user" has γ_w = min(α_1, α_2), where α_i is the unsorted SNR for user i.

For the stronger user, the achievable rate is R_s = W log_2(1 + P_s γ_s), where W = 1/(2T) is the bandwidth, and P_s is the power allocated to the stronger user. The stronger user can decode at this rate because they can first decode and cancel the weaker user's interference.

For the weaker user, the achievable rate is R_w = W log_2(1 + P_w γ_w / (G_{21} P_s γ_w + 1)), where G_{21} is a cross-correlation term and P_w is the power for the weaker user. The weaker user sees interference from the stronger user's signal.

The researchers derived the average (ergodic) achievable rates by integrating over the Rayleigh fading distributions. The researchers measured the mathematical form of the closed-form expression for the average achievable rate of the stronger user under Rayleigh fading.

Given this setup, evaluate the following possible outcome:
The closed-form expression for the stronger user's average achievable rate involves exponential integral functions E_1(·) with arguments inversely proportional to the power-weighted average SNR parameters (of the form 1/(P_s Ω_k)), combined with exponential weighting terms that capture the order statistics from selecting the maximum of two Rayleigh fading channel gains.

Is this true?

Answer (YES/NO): YES